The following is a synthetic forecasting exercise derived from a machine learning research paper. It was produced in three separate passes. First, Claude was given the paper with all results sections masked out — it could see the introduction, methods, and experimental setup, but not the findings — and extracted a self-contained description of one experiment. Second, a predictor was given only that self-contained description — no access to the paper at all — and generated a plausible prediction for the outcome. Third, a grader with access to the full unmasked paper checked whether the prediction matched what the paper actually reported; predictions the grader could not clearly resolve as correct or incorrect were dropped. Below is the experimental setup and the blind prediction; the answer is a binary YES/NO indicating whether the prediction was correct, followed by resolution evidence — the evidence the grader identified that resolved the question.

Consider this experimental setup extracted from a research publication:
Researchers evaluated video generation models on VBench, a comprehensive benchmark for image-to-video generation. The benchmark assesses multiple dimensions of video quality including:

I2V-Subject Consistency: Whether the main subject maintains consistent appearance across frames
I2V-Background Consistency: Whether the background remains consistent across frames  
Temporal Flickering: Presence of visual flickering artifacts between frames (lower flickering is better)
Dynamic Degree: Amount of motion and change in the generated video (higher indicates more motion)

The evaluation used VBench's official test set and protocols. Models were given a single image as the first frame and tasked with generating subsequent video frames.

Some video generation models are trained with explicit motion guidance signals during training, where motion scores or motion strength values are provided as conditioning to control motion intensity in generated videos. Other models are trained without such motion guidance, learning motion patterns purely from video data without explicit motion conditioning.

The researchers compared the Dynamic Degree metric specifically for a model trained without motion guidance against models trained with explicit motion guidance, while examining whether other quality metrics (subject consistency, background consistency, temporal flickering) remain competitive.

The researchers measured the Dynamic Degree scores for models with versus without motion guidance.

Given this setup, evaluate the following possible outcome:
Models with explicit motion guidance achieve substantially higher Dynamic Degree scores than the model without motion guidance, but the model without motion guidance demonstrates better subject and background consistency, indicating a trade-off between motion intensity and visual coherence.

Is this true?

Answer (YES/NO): NO